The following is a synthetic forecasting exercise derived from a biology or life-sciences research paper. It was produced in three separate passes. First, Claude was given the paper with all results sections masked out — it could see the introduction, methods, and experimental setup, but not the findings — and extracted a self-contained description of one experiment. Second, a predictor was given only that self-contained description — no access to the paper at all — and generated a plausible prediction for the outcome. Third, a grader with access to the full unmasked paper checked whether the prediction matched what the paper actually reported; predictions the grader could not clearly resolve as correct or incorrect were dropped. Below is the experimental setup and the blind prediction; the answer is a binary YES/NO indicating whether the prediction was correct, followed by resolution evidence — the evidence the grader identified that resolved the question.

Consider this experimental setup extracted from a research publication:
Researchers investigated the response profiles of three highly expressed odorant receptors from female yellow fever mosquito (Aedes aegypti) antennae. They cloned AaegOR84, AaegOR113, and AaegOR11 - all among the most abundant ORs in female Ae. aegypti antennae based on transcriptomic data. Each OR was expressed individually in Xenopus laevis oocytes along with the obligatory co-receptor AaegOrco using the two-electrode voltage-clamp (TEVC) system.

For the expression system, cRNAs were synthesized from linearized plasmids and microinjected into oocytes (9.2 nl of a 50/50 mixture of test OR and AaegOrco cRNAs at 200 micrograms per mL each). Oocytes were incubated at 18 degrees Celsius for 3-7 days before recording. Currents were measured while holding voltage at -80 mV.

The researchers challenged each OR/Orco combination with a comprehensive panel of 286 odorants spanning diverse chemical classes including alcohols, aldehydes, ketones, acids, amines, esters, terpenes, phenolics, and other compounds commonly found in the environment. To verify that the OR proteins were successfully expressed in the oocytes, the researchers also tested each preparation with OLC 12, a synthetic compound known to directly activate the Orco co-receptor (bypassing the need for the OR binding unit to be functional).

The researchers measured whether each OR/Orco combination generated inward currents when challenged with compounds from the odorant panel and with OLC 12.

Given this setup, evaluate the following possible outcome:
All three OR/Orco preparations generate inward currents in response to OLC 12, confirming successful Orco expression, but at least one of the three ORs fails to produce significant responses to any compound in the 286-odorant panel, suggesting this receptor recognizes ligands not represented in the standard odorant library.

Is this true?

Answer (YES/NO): YES